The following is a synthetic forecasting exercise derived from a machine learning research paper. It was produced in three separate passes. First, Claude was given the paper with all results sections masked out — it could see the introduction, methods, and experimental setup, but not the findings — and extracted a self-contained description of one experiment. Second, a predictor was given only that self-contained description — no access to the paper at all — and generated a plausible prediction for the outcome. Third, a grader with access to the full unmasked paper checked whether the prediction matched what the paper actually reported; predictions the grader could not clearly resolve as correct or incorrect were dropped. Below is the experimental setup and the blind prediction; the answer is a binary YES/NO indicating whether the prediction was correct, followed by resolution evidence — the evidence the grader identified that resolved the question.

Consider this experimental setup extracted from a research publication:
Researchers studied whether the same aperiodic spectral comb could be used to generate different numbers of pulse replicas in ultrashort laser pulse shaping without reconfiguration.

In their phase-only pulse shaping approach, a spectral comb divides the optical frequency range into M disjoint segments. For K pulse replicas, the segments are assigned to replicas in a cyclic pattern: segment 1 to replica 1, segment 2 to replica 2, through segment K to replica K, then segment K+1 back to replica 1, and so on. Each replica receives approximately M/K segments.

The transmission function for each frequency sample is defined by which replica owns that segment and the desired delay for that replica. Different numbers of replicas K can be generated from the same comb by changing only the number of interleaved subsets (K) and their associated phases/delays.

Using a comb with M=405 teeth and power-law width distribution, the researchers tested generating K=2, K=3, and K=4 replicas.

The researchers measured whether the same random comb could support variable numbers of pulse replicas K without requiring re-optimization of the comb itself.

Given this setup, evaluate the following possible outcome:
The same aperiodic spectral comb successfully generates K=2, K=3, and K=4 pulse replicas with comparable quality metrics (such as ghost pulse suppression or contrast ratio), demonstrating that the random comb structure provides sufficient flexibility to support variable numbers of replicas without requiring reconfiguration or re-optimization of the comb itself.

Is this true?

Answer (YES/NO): YES